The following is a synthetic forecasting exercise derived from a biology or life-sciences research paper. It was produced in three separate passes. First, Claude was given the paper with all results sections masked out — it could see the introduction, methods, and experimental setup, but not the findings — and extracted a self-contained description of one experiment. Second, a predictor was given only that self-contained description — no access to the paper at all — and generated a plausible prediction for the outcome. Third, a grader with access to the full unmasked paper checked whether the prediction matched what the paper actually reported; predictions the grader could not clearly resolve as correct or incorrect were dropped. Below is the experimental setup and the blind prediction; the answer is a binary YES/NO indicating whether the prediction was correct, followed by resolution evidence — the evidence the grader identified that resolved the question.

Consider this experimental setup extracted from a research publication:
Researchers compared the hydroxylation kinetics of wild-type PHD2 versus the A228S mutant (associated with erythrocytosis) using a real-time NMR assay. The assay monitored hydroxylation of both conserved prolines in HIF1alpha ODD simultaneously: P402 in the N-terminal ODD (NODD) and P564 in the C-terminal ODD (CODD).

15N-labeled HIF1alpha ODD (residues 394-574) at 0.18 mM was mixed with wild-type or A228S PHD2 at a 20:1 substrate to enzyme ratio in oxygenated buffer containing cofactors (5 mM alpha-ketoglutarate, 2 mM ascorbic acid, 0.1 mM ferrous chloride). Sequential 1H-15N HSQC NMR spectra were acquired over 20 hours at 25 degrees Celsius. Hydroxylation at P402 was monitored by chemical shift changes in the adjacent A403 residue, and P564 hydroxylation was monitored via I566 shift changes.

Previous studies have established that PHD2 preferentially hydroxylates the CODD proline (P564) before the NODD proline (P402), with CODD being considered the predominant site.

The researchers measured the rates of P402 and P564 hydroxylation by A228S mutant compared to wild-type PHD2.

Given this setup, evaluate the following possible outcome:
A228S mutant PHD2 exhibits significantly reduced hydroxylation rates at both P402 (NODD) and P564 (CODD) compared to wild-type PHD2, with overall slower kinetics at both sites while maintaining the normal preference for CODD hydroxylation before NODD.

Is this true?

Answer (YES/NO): NO